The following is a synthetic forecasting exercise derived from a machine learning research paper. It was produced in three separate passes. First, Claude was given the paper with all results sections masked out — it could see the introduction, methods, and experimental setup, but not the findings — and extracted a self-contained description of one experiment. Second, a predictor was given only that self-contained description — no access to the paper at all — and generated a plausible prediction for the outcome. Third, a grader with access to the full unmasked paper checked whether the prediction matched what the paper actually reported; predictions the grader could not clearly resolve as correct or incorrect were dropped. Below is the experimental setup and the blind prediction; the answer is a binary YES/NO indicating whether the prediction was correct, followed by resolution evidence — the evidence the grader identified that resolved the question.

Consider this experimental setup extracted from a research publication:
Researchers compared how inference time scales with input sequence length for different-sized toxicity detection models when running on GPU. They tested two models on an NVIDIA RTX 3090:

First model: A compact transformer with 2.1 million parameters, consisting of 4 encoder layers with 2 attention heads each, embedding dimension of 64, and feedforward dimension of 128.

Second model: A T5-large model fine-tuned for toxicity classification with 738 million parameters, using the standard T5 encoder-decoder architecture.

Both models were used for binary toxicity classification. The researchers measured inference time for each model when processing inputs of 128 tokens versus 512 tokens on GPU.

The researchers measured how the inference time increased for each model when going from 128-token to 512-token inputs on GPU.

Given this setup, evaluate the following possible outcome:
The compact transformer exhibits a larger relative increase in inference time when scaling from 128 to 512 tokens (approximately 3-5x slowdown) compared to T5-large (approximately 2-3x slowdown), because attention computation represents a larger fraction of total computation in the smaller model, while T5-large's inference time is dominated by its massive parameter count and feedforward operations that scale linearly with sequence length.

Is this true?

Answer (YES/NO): NO